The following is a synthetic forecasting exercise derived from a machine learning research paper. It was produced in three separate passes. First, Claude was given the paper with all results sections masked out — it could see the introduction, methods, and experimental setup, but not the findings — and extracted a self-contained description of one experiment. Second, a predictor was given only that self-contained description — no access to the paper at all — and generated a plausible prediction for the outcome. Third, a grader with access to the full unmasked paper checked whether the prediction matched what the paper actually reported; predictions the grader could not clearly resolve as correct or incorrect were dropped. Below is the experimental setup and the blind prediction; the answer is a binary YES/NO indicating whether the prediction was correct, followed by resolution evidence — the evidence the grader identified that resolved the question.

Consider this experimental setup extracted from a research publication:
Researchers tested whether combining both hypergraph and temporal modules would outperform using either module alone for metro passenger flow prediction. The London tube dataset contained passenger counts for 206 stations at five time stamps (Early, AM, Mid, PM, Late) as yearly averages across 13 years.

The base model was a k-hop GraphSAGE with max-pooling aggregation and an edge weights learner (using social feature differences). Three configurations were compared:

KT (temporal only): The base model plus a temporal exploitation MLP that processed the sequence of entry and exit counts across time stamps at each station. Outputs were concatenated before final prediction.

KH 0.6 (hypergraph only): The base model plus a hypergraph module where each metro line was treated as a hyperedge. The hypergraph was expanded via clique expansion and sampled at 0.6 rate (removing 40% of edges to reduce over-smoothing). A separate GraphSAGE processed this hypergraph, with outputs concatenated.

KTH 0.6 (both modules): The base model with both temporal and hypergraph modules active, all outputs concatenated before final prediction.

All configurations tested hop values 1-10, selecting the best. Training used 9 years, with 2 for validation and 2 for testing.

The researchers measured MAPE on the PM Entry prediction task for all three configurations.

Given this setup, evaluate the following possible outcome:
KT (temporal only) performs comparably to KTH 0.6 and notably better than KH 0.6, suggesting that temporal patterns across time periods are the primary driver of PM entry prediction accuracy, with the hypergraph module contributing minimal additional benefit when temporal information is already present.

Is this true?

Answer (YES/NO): NO